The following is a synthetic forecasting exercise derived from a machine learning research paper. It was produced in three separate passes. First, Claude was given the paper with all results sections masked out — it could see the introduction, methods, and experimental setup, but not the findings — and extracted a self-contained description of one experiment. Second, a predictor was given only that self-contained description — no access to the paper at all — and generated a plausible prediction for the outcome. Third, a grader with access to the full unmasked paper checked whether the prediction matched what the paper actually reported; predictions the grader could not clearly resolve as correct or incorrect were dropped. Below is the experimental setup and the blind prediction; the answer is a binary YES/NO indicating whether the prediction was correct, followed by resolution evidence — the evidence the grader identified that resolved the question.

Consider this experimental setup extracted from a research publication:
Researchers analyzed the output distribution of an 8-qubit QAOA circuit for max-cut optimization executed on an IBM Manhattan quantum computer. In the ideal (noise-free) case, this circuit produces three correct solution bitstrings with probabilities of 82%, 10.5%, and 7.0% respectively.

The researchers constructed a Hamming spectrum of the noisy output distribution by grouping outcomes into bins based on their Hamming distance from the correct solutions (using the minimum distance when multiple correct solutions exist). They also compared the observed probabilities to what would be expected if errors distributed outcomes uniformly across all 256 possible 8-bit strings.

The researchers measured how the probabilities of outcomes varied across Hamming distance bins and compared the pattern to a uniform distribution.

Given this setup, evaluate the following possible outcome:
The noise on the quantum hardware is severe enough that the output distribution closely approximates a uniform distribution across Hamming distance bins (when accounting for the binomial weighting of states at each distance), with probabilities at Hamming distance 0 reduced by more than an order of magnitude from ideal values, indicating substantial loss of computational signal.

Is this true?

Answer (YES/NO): NO